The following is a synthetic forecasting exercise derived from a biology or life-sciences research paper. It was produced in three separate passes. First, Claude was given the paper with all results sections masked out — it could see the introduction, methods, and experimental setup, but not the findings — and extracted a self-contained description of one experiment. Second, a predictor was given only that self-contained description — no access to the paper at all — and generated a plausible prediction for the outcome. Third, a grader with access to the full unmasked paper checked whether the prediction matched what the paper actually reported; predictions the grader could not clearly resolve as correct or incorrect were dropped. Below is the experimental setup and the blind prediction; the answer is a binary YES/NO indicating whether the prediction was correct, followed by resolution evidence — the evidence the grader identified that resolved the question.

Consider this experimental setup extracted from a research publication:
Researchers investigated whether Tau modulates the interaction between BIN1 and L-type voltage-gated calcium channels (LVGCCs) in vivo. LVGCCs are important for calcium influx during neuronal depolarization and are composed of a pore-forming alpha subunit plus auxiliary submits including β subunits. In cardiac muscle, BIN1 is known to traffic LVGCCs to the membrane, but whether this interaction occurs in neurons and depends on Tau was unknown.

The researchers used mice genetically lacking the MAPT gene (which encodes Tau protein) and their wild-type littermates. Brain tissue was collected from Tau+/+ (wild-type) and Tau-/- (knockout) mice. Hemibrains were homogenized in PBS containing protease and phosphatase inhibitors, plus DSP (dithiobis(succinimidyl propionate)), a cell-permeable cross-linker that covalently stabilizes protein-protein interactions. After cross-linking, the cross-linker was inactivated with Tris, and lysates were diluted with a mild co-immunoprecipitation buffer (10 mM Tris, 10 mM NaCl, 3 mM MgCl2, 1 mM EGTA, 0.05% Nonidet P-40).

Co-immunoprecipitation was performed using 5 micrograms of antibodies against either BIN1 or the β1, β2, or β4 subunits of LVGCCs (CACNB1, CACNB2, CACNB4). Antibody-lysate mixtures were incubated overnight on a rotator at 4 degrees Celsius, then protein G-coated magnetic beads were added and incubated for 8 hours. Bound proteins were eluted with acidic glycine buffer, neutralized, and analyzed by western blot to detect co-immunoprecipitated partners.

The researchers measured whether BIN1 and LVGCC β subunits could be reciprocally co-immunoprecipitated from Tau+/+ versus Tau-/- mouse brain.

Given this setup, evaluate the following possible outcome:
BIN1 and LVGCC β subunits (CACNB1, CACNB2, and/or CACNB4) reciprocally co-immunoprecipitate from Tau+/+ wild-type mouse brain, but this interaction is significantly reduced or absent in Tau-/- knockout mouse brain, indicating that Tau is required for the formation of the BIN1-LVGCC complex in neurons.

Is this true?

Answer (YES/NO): NO